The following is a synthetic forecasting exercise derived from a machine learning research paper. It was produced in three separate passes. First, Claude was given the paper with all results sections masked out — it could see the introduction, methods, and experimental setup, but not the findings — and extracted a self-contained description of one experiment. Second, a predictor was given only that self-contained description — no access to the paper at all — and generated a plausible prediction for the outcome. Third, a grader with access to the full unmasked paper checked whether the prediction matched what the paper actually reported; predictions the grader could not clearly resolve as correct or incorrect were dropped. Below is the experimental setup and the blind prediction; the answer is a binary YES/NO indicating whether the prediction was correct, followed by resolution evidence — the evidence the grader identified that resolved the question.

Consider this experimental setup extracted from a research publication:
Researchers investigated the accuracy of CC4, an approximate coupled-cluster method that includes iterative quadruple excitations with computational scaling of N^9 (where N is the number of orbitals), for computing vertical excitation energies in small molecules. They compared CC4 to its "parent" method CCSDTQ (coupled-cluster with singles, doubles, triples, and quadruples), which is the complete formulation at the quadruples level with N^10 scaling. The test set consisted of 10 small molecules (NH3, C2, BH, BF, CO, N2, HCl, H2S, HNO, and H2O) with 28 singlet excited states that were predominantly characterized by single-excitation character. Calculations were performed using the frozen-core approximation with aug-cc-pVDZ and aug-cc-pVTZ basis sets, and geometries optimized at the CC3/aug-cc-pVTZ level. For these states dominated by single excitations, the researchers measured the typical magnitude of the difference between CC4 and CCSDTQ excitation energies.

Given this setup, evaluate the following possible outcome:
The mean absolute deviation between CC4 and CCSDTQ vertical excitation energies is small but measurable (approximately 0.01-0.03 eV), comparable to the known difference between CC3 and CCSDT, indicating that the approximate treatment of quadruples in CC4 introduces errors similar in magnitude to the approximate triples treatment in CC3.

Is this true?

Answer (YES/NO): NO